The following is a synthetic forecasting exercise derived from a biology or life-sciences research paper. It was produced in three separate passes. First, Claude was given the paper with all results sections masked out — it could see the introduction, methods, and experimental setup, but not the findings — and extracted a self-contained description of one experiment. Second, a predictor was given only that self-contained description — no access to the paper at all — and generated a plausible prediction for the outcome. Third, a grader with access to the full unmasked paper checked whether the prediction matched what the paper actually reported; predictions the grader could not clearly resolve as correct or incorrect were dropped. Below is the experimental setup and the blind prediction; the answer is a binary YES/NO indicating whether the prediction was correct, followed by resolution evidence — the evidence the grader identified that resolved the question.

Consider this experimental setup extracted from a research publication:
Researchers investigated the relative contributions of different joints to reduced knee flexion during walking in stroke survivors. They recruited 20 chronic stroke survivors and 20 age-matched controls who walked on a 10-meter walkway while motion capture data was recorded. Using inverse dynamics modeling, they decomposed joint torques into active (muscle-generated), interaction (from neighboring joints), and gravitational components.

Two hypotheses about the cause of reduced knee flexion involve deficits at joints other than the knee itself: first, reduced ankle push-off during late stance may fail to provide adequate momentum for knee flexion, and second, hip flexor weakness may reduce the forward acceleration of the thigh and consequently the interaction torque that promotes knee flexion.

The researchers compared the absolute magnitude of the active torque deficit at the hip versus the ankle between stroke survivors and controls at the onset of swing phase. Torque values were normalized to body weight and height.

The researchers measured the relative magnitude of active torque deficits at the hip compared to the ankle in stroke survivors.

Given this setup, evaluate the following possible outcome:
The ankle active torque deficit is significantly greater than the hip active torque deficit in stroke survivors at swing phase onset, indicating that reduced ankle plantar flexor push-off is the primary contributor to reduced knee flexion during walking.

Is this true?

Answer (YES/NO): NO